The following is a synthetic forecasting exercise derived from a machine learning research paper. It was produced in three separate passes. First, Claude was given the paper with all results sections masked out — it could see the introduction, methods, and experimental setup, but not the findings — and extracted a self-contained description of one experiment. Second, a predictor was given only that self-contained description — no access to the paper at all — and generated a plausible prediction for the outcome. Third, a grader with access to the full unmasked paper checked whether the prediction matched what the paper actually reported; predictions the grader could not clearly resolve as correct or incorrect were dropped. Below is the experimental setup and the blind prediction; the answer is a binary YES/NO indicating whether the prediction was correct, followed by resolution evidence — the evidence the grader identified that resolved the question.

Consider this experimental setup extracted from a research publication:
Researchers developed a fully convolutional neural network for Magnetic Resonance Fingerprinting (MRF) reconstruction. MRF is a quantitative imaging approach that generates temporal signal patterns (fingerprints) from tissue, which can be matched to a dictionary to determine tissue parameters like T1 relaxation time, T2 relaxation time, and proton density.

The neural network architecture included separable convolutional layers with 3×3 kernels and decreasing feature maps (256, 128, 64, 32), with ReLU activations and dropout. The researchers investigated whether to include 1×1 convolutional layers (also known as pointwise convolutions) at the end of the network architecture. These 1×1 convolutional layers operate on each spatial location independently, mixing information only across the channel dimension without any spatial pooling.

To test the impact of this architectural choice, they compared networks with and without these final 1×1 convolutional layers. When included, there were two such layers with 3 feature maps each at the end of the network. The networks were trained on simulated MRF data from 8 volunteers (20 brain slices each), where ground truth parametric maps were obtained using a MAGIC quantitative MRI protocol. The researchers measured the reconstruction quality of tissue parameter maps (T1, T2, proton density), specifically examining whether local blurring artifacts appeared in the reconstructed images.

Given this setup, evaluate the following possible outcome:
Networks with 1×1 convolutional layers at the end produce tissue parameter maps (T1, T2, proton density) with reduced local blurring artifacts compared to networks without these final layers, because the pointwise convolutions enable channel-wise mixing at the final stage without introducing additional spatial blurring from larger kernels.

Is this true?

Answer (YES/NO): YES